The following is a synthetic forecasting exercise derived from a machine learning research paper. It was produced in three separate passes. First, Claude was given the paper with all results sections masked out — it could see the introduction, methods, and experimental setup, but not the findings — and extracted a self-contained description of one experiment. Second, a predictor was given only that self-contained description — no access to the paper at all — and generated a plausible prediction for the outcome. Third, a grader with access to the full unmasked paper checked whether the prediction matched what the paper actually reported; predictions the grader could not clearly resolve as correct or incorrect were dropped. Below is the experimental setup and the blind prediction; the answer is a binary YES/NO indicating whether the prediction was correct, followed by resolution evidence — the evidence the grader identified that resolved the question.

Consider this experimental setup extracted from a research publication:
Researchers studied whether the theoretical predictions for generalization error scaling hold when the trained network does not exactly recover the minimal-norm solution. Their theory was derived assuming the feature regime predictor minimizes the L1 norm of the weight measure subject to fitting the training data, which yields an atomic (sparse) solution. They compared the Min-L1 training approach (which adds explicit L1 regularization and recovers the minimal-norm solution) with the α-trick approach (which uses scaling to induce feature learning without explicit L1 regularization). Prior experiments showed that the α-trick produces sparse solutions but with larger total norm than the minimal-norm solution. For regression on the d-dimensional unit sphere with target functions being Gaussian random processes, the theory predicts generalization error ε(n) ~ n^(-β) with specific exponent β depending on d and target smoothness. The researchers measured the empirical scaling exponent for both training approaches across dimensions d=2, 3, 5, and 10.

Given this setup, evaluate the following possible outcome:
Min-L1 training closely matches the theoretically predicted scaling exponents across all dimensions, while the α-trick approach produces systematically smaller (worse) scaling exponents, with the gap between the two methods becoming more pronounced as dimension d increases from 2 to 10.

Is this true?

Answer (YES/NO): NO